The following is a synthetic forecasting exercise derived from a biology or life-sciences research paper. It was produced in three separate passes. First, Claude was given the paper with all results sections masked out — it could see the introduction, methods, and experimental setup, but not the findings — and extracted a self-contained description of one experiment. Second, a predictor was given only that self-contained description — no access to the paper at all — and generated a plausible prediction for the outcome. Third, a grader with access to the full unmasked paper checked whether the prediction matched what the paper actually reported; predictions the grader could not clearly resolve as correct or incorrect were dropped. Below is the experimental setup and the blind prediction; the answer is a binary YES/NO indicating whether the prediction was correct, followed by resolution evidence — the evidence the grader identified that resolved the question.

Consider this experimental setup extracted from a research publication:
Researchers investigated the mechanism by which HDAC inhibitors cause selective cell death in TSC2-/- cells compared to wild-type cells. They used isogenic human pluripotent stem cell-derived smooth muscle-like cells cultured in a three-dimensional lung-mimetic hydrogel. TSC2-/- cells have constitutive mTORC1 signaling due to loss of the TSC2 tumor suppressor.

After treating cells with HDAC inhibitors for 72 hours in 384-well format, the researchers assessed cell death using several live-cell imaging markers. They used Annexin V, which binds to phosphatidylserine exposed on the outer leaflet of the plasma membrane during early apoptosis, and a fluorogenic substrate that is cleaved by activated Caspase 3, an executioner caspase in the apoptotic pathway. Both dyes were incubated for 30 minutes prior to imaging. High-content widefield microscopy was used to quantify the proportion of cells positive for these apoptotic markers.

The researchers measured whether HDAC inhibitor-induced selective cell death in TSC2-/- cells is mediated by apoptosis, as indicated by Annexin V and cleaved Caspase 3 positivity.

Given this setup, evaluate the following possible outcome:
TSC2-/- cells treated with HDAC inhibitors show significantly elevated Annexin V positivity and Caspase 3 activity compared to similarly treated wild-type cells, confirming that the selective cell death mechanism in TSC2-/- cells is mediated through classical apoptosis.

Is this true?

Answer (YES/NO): YES